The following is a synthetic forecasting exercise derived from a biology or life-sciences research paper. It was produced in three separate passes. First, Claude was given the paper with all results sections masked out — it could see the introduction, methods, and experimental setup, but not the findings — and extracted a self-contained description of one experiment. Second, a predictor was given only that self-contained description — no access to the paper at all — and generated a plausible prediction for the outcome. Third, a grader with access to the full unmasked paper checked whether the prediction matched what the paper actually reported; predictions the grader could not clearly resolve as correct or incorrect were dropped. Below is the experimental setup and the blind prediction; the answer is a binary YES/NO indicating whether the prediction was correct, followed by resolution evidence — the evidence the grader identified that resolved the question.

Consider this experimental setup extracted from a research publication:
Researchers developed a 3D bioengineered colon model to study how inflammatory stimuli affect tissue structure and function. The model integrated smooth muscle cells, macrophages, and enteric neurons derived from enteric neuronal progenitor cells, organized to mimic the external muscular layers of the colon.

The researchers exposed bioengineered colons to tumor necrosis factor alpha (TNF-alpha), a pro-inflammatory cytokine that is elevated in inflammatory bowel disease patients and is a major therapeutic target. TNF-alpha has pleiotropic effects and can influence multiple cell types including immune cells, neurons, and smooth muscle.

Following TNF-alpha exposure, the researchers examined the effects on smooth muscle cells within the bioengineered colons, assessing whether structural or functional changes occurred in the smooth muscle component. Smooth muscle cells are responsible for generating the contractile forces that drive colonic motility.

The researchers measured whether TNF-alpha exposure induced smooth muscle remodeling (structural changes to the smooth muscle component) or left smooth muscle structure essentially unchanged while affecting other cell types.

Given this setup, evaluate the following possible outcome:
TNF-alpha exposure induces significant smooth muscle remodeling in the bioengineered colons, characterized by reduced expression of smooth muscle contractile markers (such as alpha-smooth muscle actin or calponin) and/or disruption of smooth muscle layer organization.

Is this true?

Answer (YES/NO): NO